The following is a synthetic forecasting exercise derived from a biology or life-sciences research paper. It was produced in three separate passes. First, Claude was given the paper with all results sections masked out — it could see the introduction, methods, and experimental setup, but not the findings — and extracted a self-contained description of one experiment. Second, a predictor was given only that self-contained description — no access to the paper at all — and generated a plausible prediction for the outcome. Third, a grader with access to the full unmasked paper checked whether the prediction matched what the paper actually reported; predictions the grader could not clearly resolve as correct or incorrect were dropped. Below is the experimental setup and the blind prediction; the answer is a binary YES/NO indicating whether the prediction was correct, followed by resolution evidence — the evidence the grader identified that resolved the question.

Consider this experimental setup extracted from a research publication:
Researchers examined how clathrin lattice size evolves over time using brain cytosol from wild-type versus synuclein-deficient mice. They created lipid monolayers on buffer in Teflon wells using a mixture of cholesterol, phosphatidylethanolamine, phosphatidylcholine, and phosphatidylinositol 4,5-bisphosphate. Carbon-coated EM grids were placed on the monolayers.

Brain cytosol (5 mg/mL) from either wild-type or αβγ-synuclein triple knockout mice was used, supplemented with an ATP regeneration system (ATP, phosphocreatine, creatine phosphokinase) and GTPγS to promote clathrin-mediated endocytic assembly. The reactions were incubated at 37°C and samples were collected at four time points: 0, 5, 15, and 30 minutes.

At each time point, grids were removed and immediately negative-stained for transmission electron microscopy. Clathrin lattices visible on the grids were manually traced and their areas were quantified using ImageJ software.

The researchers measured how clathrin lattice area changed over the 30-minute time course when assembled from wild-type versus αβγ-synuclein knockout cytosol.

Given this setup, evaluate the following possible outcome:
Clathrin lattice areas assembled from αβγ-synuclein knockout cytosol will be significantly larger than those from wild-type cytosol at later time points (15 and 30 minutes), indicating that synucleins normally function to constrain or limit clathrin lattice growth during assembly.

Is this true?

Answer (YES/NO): NO